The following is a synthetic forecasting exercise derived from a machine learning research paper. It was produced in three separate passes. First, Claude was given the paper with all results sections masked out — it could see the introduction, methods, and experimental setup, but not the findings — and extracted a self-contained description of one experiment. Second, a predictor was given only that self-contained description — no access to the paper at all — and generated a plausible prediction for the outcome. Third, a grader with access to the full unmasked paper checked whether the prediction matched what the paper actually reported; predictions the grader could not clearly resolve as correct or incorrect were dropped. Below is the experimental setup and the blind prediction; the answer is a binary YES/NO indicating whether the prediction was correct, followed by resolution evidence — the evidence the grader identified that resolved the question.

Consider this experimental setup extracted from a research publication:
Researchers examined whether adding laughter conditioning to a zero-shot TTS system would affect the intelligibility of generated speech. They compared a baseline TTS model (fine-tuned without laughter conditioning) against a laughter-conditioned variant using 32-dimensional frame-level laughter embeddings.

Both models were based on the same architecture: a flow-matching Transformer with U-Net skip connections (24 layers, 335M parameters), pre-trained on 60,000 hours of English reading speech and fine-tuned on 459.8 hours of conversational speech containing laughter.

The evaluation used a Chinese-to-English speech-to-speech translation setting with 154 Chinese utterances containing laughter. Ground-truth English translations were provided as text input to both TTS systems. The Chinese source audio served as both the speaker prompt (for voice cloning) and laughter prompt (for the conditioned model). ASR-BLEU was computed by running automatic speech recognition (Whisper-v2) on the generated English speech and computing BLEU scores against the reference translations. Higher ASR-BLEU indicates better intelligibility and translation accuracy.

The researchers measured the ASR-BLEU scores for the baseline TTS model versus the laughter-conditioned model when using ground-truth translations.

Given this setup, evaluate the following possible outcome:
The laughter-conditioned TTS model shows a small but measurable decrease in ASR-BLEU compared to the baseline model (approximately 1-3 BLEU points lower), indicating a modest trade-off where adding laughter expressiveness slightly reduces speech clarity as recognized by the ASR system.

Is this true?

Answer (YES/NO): NO